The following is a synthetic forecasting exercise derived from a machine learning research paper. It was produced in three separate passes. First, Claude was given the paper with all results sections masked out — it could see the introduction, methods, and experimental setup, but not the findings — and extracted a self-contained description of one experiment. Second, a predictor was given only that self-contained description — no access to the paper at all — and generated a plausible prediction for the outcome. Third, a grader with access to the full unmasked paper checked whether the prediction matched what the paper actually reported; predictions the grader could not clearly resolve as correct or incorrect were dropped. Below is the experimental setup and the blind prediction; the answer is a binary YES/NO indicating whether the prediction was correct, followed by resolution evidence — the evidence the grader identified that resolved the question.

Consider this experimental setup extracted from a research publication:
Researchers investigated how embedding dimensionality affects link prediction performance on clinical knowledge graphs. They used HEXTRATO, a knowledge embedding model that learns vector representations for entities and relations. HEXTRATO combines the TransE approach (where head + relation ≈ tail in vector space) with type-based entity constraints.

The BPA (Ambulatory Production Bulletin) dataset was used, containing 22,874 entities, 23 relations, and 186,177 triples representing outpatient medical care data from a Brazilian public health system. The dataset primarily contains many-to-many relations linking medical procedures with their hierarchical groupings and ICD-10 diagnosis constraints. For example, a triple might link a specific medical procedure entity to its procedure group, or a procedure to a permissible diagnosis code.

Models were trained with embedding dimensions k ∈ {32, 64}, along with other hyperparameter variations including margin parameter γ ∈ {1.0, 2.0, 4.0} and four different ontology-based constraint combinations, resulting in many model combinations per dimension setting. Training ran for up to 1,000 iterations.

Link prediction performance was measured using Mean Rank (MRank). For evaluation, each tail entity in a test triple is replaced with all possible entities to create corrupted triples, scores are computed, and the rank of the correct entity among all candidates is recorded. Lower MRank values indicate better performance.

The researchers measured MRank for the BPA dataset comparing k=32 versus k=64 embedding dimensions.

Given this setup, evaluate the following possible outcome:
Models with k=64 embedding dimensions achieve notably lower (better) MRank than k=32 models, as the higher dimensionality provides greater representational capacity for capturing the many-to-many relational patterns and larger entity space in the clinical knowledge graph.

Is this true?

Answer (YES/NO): YES